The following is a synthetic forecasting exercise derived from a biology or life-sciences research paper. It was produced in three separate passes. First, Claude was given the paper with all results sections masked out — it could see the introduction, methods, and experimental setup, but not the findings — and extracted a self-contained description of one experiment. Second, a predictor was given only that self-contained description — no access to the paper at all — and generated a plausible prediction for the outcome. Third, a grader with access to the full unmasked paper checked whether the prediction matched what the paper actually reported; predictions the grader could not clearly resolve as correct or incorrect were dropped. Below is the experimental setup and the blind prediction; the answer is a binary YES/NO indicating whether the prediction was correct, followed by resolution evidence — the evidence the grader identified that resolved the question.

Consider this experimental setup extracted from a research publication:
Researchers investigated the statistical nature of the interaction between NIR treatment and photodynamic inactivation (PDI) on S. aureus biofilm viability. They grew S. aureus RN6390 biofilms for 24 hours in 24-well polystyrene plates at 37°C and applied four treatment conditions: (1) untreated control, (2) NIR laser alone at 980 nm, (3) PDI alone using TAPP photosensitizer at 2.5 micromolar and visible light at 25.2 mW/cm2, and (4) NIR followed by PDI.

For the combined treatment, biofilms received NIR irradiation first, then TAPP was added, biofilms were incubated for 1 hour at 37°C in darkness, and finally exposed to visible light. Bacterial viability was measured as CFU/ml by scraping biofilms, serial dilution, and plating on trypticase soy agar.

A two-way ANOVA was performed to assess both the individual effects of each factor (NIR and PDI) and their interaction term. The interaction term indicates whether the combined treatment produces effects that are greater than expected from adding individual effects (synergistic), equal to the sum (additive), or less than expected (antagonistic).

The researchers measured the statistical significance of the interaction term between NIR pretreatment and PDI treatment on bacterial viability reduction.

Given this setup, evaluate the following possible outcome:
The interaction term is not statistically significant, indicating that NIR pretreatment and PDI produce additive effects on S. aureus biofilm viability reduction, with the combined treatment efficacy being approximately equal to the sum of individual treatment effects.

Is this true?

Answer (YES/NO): NO